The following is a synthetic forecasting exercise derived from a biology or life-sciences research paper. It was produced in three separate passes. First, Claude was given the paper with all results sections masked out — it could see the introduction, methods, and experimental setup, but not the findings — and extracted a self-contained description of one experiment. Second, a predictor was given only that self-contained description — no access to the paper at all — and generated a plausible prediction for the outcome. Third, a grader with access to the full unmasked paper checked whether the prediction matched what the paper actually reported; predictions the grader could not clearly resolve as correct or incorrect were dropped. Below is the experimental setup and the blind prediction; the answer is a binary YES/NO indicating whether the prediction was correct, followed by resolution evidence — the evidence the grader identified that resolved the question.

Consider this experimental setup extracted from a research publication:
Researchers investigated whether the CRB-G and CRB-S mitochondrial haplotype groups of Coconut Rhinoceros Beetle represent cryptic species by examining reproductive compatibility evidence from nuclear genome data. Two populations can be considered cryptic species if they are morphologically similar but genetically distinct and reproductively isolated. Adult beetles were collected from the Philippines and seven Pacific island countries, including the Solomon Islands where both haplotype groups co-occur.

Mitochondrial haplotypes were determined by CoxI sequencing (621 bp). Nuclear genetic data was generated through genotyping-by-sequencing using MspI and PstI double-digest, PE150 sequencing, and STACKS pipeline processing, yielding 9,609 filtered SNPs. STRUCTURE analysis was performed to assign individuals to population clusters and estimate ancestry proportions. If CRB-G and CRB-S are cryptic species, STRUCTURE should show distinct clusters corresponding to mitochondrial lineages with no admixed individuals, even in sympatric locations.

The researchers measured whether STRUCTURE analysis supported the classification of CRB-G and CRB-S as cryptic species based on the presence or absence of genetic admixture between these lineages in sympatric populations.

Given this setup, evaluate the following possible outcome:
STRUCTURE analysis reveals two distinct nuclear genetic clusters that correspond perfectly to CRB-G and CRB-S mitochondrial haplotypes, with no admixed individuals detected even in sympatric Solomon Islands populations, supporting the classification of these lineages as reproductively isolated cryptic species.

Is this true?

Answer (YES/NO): NO